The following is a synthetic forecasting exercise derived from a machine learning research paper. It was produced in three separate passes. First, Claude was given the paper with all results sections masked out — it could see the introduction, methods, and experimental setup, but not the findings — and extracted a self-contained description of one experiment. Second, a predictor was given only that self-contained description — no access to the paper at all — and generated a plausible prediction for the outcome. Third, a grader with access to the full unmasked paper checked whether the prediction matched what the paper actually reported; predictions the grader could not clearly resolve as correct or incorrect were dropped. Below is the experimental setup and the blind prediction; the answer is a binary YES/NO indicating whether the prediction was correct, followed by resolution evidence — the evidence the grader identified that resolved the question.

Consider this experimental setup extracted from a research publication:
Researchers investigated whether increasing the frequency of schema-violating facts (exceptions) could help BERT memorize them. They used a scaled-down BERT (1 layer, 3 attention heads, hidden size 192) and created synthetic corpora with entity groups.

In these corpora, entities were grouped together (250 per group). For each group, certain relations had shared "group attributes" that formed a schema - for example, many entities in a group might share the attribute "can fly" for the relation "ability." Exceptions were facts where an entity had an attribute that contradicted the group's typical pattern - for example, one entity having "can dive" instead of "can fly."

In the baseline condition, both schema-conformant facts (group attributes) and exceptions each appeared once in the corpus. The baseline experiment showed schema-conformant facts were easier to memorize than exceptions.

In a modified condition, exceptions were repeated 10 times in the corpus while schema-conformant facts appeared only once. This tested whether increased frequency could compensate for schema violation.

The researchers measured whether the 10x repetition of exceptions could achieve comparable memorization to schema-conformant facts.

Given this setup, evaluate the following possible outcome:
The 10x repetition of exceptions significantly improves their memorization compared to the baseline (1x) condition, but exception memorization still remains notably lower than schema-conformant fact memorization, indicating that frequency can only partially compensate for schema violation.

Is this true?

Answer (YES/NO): NO